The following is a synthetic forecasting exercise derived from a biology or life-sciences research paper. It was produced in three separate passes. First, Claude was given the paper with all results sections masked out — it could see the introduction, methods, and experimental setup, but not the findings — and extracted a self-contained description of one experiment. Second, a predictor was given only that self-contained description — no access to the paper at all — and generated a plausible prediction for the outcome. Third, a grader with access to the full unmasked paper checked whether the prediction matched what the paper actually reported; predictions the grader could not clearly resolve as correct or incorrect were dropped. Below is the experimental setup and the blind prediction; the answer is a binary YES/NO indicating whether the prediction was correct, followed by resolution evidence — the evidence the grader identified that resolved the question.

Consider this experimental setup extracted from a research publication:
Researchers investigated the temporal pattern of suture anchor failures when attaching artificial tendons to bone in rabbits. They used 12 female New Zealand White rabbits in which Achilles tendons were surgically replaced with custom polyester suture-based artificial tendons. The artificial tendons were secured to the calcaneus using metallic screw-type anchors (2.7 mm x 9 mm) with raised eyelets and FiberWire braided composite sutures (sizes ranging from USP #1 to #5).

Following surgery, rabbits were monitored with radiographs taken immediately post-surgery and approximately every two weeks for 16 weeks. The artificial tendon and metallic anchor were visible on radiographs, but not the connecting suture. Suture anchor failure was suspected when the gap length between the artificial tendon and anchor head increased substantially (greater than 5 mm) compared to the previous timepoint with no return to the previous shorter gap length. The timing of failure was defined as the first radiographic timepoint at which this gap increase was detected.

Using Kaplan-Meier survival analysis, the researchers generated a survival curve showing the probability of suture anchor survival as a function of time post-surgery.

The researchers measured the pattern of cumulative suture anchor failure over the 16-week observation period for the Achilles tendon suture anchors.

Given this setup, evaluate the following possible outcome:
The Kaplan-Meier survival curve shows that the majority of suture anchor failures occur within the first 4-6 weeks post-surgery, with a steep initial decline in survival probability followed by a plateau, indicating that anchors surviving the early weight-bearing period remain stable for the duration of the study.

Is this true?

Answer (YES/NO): NO